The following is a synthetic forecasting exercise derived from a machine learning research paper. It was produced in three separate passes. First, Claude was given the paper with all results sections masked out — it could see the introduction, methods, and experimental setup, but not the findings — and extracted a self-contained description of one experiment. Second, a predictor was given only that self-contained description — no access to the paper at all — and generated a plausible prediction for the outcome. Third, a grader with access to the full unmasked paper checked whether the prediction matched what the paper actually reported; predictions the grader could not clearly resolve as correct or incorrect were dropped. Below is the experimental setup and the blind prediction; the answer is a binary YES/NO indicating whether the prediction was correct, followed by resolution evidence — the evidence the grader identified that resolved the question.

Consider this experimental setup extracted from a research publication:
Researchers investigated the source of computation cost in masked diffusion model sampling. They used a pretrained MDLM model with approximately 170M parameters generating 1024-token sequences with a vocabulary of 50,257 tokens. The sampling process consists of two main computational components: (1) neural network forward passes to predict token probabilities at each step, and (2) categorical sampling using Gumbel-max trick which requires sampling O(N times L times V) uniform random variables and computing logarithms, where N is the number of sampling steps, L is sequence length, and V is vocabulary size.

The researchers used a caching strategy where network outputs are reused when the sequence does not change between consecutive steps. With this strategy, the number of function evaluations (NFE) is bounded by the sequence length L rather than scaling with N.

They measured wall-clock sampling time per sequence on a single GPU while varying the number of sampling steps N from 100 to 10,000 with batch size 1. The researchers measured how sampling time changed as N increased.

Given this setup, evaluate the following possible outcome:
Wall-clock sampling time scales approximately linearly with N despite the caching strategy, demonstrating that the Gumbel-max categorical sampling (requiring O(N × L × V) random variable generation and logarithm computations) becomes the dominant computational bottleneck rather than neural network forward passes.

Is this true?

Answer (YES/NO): YES